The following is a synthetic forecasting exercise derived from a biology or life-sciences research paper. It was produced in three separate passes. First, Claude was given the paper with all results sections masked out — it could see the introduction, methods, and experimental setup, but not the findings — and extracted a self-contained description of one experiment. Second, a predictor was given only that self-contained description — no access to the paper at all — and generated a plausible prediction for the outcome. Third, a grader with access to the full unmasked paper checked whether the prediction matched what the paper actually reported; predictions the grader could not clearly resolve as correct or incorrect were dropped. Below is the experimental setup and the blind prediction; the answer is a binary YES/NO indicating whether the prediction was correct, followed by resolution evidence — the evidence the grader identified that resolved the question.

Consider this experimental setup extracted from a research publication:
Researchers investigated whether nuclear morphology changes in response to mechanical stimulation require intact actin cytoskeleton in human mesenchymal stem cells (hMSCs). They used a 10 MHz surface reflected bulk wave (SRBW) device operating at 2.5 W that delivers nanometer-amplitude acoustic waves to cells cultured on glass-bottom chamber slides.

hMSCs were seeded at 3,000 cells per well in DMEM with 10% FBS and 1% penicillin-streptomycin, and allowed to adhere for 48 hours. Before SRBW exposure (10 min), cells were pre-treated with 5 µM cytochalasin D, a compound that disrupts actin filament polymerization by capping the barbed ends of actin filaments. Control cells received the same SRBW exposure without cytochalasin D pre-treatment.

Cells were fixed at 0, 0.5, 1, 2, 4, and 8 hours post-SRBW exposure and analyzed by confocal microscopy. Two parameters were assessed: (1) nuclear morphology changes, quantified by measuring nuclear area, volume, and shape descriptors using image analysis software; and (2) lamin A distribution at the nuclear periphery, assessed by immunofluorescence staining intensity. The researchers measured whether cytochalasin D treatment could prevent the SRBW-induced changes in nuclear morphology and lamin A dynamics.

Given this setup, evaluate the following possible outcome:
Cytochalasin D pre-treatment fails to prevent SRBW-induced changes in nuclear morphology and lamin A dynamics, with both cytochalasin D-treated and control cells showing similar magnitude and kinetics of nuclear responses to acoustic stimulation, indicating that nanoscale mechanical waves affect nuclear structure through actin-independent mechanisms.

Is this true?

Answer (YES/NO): NO